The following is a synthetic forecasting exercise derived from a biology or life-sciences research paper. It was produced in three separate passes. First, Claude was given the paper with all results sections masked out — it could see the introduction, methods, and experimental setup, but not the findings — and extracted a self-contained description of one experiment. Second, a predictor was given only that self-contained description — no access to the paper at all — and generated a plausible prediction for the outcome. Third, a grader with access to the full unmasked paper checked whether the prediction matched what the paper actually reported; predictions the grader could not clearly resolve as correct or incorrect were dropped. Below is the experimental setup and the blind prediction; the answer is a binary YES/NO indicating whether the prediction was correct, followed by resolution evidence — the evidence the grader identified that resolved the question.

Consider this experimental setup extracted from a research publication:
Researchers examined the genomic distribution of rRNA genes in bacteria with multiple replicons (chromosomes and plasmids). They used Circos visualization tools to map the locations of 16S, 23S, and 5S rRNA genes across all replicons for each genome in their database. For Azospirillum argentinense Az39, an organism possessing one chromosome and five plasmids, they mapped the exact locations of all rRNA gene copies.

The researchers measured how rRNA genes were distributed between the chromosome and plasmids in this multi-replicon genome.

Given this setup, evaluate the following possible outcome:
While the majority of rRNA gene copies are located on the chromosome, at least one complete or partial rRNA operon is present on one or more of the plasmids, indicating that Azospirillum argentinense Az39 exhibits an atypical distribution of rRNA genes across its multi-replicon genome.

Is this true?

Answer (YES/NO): NO